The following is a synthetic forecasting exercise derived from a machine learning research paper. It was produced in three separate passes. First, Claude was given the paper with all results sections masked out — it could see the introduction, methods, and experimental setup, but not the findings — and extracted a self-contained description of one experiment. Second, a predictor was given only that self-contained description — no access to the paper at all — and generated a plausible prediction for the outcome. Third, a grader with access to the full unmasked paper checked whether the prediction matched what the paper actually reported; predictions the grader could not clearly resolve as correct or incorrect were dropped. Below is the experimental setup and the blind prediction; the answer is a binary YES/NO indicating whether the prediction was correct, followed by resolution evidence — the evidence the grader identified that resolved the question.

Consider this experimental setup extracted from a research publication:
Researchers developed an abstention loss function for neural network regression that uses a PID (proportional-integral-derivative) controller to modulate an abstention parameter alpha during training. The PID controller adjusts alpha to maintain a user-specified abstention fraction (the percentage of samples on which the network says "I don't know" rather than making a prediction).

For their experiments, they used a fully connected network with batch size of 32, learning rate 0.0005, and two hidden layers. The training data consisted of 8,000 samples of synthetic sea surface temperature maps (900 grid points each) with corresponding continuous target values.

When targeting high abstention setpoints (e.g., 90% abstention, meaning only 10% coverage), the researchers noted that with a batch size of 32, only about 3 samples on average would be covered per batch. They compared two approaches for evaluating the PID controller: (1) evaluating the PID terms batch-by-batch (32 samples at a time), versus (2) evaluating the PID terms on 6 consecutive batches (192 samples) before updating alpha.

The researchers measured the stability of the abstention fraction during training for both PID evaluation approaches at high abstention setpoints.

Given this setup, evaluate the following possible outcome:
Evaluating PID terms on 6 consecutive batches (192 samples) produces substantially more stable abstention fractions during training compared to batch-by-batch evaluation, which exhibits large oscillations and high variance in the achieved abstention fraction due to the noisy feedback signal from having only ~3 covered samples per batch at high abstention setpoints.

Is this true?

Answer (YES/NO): YES